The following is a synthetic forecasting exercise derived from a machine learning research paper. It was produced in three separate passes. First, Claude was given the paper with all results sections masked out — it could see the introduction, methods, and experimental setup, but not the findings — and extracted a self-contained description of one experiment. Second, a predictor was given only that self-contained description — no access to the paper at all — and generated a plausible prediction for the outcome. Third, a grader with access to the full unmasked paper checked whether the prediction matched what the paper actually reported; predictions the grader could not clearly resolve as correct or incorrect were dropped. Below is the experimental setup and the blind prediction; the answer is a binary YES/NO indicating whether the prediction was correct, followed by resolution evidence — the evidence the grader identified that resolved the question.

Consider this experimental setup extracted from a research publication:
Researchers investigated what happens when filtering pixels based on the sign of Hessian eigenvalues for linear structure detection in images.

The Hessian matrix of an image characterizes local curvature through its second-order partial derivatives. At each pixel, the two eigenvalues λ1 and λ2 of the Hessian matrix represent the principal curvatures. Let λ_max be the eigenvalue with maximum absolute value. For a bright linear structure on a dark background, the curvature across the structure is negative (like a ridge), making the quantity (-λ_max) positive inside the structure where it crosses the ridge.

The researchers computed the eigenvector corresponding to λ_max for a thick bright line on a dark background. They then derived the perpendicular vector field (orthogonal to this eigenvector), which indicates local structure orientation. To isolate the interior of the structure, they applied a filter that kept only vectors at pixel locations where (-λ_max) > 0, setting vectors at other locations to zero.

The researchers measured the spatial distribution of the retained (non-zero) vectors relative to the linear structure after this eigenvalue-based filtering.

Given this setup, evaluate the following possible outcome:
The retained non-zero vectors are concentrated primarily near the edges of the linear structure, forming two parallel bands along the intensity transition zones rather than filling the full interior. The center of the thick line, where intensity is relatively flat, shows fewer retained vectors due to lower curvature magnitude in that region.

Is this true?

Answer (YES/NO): NO